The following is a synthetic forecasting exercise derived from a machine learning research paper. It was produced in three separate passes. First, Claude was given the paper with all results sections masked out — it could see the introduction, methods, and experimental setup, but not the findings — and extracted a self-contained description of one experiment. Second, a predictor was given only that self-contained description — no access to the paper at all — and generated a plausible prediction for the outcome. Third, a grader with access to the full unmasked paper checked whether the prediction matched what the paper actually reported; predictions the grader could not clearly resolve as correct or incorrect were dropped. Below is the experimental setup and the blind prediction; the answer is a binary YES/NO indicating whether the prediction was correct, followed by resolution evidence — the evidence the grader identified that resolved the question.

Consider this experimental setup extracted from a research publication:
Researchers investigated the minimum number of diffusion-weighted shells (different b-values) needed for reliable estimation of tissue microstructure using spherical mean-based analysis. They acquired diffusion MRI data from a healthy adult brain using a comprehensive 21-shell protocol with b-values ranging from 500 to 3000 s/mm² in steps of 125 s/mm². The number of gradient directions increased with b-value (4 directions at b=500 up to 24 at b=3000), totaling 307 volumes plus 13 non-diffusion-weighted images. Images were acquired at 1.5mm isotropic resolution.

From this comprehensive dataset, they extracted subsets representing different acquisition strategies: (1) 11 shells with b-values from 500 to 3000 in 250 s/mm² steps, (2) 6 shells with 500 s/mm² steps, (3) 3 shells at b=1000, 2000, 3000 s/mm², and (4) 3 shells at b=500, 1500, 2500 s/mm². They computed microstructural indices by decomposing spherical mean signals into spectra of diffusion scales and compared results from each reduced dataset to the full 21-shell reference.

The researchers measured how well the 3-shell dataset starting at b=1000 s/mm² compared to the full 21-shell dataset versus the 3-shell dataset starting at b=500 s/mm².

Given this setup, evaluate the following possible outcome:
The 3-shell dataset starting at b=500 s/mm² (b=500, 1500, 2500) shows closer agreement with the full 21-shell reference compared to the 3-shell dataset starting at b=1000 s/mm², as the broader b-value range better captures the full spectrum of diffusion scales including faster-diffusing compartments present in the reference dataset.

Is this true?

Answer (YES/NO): YES